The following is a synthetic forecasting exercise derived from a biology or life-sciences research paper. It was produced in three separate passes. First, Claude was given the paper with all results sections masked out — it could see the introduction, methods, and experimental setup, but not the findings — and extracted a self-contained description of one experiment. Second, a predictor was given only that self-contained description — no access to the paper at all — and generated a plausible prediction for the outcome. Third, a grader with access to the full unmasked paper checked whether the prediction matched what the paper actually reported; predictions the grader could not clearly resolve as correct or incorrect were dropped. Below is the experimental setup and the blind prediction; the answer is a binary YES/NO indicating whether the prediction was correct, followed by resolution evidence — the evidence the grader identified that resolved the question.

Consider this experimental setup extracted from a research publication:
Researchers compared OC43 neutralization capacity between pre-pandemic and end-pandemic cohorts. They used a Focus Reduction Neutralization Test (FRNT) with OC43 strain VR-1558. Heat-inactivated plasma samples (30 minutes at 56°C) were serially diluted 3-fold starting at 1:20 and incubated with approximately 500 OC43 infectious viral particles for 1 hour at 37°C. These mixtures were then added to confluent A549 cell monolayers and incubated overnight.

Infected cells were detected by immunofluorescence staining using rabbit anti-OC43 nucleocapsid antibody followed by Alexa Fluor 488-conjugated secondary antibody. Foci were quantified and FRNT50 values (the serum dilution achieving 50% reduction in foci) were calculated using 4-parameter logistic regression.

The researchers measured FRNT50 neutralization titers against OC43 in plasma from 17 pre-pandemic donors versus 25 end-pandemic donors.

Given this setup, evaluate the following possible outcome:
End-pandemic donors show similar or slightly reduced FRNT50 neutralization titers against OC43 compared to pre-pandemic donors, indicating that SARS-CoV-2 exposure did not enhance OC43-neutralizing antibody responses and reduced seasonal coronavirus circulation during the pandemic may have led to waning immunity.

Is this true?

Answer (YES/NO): NO